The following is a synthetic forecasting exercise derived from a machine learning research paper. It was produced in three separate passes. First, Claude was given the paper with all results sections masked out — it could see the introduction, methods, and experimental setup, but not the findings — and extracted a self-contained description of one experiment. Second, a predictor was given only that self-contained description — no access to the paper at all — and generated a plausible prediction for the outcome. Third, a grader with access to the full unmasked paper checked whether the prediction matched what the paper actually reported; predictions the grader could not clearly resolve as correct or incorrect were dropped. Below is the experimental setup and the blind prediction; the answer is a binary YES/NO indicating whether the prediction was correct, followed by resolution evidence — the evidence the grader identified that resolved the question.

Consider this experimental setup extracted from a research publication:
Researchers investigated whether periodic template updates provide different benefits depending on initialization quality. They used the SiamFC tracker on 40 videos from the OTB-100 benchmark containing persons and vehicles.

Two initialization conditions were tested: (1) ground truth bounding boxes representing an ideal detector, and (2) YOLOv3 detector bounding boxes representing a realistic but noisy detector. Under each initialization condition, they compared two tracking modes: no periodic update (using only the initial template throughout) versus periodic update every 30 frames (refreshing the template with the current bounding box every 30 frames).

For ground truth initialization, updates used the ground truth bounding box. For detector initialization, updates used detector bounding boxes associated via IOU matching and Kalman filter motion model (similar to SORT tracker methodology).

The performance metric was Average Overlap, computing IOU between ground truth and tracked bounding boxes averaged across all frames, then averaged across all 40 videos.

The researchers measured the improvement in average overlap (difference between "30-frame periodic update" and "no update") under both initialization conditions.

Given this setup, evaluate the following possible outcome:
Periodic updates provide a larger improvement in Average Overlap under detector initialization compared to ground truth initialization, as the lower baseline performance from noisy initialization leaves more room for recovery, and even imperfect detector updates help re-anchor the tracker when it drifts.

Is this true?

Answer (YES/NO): NO